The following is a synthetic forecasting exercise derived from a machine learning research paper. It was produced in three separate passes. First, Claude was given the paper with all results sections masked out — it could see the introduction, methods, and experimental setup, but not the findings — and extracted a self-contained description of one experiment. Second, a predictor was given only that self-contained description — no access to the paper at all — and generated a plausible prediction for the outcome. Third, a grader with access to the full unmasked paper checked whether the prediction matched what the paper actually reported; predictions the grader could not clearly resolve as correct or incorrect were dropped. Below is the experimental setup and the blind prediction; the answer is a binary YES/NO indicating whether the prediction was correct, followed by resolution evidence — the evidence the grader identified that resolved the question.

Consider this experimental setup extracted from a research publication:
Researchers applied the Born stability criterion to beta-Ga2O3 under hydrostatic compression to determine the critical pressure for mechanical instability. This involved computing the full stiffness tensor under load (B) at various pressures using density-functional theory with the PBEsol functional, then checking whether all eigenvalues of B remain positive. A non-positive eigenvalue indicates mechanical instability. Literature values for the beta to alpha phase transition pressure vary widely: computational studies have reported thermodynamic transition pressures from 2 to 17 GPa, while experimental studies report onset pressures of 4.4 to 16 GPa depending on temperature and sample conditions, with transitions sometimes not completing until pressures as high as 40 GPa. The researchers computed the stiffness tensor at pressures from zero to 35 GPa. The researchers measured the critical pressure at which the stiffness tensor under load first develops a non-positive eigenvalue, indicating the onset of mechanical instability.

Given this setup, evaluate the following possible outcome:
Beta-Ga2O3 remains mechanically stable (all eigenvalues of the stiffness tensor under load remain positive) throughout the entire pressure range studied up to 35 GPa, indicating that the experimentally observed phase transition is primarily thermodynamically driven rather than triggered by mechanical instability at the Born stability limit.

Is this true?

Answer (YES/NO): NO